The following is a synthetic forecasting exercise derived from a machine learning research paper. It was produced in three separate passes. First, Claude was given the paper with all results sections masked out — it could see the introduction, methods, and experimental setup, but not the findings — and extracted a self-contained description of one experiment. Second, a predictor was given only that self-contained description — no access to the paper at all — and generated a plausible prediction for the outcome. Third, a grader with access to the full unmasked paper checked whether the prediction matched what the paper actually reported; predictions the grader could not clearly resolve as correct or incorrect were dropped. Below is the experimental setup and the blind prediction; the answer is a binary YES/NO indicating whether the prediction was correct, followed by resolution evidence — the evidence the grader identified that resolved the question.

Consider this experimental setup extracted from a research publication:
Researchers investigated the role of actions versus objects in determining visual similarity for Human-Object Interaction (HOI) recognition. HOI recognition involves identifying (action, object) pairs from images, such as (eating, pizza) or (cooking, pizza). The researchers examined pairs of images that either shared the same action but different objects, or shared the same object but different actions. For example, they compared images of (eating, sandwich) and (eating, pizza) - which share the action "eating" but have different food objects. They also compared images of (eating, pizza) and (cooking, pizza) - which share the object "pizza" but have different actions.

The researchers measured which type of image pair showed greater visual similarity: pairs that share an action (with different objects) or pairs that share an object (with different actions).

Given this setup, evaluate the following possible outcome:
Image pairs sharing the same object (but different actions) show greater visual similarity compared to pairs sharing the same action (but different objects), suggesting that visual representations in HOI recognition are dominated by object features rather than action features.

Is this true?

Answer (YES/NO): NO